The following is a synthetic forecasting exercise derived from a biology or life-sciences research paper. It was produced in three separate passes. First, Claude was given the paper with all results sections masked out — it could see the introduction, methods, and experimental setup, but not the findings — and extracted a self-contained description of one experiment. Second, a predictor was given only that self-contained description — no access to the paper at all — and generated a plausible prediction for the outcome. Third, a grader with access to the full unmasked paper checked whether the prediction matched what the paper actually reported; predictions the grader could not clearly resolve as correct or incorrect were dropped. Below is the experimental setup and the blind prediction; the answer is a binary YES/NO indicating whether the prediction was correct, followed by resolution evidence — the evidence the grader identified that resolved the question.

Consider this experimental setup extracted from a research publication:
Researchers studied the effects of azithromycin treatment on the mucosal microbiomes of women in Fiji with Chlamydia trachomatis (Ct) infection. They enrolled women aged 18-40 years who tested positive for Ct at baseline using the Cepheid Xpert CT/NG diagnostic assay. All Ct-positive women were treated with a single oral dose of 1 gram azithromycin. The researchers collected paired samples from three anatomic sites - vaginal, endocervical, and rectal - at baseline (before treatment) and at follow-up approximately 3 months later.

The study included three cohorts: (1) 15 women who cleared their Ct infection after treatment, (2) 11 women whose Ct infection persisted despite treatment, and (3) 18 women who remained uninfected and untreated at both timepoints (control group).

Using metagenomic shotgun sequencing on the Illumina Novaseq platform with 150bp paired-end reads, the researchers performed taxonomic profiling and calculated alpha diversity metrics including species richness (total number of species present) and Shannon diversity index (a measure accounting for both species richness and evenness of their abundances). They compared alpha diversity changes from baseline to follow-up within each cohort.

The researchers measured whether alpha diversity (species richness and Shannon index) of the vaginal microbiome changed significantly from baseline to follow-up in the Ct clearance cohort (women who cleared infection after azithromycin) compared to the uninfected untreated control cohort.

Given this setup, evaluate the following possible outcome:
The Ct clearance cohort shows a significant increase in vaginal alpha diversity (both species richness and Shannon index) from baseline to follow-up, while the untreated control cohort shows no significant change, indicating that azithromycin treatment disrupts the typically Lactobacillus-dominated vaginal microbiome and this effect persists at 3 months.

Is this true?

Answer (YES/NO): NO